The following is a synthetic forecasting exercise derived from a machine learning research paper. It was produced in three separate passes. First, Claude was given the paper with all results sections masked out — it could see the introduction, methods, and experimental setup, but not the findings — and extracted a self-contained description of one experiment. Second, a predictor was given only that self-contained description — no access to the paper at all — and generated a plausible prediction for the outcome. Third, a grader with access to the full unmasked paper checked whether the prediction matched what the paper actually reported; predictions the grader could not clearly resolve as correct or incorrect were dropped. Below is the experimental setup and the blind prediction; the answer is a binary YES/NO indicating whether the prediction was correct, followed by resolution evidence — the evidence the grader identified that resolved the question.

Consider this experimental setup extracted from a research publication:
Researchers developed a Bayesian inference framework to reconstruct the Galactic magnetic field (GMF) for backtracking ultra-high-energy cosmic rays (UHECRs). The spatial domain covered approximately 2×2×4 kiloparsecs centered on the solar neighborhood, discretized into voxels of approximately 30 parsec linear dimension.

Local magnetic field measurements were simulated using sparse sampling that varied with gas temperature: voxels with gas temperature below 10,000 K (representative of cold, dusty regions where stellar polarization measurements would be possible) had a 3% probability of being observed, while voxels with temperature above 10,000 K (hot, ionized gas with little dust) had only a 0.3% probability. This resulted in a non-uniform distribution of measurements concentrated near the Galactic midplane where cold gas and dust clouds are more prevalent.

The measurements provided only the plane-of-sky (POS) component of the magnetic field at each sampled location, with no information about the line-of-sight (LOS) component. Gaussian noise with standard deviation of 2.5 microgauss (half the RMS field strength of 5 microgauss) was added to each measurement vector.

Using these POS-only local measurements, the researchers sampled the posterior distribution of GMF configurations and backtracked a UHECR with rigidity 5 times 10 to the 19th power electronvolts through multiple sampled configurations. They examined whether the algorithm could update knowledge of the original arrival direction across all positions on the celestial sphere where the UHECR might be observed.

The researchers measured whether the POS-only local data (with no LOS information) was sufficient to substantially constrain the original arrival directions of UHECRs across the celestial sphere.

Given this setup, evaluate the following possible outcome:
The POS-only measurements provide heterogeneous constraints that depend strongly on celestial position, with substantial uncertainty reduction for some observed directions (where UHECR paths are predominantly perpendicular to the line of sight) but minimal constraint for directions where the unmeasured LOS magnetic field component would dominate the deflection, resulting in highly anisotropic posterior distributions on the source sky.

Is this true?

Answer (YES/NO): NO